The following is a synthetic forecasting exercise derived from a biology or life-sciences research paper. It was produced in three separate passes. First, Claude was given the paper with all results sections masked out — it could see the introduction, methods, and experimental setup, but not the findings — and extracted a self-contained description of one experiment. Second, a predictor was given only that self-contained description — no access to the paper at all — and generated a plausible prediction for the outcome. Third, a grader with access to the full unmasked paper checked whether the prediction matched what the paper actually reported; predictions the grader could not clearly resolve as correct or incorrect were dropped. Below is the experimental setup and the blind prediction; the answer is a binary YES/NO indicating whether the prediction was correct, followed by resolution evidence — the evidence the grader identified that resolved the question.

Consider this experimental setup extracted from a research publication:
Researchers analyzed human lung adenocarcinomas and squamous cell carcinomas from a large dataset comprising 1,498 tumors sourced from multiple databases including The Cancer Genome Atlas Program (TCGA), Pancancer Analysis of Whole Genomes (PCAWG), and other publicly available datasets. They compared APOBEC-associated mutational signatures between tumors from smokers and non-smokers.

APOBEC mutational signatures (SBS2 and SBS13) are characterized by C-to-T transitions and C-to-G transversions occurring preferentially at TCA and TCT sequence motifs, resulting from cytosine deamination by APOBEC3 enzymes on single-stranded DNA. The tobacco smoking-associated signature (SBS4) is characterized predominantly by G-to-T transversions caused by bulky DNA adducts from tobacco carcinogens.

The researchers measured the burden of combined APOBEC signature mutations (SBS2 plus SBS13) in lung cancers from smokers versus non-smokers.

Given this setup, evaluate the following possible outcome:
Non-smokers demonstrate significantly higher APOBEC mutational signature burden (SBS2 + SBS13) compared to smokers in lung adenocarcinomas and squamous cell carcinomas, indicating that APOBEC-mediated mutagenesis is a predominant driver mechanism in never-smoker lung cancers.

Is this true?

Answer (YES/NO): NO